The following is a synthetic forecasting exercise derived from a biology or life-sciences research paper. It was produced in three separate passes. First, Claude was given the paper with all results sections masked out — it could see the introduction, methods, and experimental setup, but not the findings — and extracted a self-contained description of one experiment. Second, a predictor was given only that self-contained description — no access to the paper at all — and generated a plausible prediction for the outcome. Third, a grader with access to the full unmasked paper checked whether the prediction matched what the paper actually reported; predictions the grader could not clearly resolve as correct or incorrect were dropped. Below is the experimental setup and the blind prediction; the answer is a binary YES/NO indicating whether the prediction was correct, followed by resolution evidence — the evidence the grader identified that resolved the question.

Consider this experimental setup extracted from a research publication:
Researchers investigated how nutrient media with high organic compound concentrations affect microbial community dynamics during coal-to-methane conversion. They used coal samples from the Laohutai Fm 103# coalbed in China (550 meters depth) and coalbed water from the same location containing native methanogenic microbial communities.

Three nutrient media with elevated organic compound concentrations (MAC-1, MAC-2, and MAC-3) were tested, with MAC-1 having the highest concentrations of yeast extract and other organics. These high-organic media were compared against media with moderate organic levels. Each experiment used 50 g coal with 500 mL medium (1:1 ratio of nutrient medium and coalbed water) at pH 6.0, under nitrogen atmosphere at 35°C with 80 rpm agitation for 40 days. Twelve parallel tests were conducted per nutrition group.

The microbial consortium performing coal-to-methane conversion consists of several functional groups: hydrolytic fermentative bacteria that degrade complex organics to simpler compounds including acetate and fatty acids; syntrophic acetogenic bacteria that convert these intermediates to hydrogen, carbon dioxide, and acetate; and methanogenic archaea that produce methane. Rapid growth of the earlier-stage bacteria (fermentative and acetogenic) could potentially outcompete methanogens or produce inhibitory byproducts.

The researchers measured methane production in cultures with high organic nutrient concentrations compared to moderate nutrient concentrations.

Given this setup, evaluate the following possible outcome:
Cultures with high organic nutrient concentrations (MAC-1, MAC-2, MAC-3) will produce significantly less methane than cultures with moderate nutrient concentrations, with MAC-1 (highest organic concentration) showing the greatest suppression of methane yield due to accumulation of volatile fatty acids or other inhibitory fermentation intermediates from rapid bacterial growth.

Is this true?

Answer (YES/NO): YES